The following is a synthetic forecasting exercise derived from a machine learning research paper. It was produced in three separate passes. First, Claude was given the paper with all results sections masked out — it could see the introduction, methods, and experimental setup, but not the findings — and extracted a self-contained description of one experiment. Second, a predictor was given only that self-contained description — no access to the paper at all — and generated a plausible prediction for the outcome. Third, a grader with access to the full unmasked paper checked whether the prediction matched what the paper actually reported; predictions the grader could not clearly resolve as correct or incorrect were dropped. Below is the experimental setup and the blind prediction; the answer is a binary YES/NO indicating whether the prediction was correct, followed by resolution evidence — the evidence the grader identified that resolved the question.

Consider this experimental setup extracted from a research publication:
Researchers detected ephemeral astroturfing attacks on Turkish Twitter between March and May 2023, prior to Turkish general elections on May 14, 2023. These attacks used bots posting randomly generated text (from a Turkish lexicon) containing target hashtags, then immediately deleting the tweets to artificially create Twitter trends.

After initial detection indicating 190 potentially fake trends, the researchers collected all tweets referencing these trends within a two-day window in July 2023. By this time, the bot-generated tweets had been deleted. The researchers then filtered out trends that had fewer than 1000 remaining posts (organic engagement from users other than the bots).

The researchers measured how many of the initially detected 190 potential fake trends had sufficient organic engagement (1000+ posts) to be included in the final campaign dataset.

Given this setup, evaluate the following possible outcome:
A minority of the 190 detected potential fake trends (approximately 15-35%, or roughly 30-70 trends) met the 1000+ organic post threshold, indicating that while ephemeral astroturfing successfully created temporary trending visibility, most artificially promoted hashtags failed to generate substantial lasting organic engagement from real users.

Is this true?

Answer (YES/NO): NO